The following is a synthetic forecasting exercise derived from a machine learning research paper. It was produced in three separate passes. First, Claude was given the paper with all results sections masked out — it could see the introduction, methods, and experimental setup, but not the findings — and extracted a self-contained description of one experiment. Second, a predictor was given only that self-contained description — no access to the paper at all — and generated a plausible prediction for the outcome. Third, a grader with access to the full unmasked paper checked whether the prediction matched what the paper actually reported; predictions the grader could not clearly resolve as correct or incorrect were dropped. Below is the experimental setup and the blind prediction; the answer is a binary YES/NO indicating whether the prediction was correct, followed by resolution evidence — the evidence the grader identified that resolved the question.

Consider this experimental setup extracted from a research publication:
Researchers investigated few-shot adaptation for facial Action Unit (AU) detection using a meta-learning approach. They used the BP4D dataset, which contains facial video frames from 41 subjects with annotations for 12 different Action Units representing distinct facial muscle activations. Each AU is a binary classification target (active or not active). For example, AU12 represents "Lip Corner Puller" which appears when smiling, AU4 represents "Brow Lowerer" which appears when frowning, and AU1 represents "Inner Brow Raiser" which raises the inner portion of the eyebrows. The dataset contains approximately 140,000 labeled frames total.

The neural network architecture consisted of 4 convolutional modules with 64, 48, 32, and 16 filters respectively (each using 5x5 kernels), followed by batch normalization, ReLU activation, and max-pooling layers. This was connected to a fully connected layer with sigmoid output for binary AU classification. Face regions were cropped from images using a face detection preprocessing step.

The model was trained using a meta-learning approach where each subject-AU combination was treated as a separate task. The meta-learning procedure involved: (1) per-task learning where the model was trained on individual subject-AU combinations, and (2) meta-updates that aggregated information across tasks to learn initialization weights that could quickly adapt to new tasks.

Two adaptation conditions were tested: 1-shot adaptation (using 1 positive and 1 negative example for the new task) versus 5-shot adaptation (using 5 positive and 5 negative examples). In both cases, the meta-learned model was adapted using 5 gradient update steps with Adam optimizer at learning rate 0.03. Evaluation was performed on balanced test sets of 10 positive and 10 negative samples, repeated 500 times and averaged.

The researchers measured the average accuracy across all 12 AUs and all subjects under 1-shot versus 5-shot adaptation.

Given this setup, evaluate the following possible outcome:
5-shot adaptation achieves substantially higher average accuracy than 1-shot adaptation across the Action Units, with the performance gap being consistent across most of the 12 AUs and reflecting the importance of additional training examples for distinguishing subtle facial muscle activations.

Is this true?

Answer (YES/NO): YES